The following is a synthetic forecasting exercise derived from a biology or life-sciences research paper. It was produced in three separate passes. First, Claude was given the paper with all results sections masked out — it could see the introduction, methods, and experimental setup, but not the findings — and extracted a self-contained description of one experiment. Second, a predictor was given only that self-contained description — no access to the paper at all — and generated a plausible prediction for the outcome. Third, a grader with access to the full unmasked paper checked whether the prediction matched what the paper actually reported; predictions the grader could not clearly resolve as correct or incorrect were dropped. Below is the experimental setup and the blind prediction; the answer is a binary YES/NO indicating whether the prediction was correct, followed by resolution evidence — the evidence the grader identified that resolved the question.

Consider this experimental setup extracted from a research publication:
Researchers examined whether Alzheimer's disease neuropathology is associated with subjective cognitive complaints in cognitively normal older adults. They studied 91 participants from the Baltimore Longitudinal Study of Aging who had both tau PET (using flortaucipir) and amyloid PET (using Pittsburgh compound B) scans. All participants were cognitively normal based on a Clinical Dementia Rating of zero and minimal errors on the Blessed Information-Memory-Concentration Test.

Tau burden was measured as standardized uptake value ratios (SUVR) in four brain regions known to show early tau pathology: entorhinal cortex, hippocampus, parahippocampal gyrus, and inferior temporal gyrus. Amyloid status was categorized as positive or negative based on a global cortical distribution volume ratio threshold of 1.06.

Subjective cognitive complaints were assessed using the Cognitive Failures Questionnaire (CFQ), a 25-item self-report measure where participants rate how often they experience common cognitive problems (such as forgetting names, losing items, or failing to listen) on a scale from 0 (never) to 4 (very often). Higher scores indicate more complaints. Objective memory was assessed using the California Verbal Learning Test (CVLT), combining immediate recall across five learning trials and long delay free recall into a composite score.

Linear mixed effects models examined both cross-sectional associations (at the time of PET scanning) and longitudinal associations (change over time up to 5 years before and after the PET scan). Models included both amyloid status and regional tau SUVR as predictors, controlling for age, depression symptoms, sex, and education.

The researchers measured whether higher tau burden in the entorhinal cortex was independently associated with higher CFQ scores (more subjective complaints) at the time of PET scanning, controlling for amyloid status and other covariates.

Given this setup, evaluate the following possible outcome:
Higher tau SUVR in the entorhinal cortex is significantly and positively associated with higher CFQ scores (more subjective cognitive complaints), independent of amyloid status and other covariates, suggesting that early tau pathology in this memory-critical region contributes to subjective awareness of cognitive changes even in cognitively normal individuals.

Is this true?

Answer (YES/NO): NO